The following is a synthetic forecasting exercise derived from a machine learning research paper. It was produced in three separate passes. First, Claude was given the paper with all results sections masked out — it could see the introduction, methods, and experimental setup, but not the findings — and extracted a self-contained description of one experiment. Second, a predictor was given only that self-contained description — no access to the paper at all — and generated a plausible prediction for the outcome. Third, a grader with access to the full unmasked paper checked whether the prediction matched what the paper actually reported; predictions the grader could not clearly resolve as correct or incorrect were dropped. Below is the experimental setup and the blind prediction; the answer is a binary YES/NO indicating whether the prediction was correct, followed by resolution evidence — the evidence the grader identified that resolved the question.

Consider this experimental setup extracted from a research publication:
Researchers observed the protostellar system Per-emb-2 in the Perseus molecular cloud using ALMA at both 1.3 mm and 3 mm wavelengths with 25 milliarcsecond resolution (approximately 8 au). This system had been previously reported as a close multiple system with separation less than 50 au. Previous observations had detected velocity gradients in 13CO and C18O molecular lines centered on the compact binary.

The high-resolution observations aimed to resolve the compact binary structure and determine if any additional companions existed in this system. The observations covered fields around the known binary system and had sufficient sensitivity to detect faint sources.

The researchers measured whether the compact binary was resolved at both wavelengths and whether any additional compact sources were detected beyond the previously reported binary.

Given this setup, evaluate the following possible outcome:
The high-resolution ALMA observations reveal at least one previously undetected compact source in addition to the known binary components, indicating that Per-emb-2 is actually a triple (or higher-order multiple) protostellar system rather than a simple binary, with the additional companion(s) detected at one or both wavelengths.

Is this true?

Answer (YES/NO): YES